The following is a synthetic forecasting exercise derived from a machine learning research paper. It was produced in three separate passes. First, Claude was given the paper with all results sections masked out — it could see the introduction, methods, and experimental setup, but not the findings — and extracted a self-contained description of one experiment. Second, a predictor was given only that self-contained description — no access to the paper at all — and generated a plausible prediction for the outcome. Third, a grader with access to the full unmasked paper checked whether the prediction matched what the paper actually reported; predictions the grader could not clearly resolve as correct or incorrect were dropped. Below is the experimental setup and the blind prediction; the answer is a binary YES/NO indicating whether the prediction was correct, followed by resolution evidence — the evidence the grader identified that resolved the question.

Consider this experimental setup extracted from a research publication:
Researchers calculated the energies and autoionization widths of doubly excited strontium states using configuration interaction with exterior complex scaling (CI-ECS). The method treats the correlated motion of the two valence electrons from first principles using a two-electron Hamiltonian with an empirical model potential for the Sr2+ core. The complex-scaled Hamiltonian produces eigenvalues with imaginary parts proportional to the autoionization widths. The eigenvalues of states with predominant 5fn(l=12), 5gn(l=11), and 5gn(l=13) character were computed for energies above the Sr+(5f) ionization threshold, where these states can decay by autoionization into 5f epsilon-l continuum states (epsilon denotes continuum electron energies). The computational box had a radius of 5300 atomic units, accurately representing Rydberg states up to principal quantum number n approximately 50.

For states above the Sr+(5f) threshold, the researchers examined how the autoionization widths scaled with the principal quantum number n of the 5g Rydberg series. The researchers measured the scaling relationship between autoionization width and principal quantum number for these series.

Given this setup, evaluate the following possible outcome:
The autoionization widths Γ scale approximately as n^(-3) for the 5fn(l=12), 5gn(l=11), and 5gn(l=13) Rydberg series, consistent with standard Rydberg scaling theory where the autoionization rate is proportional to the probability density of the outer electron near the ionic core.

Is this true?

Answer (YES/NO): YES